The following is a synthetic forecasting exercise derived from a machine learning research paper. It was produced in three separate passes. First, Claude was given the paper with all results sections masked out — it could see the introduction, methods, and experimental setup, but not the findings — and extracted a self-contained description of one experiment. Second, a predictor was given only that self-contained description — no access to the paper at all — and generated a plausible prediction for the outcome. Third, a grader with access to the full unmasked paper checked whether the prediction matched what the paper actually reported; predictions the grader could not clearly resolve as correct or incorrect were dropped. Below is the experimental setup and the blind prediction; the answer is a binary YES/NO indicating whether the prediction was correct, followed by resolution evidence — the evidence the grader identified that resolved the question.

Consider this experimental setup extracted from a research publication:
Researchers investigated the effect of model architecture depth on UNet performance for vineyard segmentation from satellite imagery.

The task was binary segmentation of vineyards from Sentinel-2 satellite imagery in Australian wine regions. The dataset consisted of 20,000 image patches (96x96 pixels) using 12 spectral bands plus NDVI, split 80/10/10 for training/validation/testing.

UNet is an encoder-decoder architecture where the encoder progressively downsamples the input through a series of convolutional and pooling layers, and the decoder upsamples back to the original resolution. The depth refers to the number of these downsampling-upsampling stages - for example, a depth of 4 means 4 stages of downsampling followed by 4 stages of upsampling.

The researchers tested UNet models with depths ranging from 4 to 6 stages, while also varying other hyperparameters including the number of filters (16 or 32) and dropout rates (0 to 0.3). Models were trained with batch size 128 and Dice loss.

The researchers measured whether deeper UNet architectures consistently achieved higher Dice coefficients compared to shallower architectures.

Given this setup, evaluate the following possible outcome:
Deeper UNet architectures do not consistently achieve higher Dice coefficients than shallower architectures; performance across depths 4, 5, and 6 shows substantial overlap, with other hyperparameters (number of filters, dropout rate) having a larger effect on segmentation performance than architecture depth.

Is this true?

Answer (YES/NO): NO